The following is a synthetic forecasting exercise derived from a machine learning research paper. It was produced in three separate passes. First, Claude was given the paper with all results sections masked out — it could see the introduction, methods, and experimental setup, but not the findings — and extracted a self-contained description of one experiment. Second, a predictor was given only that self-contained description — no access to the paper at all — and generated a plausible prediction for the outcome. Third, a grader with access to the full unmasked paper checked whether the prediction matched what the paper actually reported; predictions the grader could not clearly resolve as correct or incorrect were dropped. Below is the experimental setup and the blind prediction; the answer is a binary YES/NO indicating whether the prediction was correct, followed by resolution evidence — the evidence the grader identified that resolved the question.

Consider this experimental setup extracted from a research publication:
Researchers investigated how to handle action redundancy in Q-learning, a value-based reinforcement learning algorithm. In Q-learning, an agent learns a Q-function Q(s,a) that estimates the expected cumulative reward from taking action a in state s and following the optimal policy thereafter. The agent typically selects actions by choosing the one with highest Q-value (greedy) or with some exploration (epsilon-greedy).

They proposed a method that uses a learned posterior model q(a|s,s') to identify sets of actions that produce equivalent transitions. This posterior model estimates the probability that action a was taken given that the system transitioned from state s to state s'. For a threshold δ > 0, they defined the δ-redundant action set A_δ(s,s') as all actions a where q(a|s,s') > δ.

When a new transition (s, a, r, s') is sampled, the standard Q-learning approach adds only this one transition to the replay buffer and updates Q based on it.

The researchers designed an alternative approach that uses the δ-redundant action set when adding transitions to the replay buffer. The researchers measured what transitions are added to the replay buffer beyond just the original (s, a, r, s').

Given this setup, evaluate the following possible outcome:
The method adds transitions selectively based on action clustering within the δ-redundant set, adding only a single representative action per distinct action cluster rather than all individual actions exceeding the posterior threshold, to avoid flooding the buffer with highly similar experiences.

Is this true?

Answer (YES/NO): NO